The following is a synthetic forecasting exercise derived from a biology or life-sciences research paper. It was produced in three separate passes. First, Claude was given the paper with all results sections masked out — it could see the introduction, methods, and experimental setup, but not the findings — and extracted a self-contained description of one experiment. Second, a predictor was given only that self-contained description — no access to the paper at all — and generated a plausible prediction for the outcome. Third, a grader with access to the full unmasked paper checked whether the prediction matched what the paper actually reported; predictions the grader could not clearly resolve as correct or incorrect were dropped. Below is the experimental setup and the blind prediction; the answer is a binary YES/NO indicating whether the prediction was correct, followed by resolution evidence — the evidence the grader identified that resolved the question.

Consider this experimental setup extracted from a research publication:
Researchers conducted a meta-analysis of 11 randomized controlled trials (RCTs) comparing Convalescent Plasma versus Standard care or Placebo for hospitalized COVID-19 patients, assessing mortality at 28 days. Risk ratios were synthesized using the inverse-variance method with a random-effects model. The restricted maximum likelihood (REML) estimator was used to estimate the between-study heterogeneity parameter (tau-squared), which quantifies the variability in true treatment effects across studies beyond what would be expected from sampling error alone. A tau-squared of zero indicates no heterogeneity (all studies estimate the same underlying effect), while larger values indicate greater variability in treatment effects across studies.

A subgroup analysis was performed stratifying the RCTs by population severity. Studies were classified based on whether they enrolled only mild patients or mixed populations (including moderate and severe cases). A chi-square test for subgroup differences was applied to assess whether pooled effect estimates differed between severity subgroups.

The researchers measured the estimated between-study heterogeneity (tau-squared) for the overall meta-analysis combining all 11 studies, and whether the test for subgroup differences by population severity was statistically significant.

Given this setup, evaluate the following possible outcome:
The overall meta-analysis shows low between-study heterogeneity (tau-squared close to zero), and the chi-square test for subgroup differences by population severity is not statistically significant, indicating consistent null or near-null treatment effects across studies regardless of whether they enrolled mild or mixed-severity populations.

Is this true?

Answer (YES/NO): YES